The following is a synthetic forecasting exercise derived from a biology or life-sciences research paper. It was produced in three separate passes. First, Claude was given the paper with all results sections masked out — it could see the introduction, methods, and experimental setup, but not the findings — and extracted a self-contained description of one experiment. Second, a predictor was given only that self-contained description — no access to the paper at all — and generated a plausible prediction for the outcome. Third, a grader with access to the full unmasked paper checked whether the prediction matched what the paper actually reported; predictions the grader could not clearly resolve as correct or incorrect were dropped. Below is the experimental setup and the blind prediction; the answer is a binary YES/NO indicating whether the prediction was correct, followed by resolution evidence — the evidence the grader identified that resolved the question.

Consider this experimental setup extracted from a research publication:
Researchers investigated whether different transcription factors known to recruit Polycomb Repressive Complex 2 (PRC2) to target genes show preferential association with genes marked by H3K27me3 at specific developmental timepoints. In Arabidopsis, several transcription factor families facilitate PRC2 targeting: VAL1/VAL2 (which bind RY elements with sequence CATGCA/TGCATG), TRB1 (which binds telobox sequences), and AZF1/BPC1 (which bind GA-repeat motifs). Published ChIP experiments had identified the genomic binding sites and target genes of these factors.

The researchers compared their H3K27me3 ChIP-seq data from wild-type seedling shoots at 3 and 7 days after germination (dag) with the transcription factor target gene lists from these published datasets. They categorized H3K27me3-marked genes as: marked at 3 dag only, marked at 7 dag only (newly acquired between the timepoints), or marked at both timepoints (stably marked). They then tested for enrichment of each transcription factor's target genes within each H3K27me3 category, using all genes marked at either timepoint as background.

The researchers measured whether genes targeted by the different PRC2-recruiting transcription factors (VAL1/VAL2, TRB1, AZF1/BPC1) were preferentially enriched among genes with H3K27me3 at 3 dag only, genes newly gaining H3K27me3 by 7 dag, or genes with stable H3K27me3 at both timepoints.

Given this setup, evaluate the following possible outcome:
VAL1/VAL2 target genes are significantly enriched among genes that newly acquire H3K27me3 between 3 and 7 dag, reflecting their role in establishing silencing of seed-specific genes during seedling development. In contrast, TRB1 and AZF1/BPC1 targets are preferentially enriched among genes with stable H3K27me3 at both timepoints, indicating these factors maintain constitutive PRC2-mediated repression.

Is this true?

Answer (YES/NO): NO